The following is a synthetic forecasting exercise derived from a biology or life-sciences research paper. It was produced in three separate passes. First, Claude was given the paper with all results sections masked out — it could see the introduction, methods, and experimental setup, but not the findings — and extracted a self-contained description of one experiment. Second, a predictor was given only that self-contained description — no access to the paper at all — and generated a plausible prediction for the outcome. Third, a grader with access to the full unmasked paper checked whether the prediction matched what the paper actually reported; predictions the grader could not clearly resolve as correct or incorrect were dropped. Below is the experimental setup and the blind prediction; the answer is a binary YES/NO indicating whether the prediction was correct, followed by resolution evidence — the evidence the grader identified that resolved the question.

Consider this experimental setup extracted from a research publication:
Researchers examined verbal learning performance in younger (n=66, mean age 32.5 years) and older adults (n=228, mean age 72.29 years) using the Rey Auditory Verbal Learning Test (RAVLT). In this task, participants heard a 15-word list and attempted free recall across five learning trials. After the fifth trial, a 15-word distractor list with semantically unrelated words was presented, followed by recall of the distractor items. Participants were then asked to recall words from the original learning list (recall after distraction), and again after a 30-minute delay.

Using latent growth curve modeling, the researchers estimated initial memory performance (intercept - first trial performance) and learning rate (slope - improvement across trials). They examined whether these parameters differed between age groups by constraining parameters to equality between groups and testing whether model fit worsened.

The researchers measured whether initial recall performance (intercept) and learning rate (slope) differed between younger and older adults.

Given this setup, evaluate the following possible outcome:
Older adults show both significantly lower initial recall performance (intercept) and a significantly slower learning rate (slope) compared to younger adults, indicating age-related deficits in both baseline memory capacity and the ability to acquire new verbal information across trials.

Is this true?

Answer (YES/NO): NO